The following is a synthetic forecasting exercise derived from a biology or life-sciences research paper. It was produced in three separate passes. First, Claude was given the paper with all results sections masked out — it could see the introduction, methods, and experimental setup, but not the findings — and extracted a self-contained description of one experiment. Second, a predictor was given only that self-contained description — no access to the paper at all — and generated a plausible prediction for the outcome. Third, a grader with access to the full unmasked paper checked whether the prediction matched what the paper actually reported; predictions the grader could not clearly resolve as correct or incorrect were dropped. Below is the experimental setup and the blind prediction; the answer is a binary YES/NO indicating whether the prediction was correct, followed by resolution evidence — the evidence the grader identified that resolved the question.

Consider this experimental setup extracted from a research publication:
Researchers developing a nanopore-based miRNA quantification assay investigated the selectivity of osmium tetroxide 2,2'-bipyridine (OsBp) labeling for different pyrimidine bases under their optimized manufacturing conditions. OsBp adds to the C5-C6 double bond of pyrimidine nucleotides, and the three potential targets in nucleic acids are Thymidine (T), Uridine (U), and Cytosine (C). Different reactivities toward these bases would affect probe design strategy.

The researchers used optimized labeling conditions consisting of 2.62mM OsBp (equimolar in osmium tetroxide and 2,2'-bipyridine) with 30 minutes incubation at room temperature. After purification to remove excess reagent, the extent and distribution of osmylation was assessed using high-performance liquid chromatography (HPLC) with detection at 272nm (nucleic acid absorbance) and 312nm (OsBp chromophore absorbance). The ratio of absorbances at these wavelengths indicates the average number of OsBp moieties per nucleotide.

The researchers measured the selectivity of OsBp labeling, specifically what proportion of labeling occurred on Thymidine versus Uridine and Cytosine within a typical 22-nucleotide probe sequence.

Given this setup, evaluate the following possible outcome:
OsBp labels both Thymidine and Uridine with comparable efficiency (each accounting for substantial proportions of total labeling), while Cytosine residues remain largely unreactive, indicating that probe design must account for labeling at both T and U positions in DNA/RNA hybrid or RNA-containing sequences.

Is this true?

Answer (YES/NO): NO